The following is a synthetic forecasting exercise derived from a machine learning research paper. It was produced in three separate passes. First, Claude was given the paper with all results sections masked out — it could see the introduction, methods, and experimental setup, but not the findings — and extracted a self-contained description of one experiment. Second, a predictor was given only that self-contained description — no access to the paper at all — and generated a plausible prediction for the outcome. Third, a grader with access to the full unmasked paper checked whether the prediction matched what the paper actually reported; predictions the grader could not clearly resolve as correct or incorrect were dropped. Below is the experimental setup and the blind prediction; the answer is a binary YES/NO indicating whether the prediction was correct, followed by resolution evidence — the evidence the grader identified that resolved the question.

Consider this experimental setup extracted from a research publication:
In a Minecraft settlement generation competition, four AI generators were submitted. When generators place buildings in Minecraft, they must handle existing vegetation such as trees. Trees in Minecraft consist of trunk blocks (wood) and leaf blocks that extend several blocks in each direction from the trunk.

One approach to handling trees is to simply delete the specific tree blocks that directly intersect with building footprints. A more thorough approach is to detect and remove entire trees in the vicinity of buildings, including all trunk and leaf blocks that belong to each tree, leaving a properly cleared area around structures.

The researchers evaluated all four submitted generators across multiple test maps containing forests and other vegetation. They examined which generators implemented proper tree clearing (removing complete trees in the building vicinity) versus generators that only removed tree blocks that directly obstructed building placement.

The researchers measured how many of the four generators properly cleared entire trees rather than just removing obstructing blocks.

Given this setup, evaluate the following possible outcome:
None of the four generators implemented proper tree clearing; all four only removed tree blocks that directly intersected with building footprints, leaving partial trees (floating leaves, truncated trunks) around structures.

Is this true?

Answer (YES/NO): NO